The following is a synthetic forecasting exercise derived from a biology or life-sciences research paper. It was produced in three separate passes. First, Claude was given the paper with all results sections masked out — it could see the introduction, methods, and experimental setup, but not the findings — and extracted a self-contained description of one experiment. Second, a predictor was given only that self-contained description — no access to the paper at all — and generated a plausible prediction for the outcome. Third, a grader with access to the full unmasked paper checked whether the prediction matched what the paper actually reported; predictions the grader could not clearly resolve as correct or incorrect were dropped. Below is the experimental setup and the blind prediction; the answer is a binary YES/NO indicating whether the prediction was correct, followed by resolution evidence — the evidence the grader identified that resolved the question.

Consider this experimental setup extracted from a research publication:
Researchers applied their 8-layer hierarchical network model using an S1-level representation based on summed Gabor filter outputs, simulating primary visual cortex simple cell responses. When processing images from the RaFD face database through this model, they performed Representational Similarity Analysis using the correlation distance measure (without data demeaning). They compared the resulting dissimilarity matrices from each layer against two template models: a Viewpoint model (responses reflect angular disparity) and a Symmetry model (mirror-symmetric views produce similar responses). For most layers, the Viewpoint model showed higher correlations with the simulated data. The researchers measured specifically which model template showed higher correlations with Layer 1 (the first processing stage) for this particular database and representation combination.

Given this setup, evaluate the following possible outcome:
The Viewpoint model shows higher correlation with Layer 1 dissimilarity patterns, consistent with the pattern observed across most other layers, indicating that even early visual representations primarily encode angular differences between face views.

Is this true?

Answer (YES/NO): NO